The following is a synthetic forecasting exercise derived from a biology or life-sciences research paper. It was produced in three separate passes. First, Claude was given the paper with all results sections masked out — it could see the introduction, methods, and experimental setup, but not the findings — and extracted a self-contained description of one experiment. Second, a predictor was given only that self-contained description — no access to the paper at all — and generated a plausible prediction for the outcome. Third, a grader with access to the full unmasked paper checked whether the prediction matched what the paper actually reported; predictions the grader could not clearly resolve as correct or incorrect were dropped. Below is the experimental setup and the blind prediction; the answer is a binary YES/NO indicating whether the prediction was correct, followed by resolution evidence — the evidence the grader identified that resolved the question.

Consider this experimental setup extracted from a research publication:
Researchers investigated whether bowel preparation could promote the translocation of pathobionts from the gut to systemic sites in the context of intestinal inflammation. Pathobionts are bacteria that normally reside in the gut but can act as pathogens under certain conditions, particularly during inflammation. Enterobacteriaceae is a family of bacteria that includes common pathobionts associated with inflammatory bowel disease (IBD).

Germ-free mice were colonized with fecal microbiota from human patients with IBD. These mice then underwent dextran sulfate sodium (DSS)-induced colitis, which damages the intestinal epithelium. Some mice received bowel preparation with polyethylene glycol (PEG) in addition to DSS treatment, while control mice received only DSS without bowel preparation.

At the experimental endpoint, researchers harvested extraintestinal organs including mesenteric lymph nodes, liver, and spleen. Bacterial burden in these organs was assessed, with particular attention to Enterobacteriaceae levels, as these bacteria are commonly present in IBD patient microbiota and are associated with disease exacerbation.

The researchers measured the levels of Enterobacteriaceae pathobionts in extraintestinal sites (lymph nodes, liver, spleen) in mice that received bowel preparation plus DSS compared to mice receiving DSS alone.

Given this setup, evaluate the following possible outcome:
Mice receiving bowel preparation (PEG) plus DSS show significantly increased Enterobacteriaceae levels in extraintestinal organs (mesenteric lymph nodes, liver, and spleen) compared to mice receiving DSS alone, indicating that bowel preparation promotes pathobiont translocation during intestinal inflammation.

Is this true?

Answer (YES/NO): NO